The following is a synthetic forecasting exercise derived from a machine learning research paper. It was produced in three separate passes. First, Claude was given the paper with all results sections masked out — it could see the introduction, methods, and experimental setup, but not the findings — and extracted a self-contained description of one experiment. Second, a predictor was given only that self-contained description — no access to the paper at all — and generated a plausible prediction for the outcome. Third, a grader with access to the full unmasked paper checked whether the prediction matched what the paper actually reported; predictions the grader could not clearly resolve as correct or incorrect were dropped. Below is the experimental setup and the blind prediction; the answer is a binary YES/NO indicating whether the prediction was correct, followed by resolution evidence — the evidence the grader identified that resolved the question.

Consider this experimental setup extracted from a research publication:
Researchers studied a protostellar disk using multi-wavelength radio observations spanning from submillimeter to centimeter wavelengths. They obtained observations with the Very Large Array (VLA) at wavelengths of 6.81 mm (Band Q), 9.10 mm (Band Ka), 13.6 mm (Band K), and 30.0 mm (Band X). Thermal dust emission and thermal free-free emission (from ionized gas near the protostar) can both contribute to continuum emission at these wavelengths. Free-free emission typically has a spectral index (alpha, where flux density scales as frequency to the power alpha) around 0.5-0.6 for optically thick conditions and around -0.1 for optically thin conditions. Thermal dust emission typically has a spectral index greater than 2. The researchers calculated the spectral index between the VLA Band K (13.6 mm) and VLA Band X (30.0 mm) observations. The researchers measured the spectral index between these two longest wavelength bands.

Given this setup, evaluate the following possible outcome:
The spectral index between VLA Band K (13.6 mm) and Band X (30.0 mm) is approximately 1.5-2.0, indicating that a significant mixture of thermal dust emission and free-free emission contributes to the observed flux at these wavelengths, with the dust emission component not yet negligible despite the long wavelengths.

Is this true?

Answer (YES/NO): NO